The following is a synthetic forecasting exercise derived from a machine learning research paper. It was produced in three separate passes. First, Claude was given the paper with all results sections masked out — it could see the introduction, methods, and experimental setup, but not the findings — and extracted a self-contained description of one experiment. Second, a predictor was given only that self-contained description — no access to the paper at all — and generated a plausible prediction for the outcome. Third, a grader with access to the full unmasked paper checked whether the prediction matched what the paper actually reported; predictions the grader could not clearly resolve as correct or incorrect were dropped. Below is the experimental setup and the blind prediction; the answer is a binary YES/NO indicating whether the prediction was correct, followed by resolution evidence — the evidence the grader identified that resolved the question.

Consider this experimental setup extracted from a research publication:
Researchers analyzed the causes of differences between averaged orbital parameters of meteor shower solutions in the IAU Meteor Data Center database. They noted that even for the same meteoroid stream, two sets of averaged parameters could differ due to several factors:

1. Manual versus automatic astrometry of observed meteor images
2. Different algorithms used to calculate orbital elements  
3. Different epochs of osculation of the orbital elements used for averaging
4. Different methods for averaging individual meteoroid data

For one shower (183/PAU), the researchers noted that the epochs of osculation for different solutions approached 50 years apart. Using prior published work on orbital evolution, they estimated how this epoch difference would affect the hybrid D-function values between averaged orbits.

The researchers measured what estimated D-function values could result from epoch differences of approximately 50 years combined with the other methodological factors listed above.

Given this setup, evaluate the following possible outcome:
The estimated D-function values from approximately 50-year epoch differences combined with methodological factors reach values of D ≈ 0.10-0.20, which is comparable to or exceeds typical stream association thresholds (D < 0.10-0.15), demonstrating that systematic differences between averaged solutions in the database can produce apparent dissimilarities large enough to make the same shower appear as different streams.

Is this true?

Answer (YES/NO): NO